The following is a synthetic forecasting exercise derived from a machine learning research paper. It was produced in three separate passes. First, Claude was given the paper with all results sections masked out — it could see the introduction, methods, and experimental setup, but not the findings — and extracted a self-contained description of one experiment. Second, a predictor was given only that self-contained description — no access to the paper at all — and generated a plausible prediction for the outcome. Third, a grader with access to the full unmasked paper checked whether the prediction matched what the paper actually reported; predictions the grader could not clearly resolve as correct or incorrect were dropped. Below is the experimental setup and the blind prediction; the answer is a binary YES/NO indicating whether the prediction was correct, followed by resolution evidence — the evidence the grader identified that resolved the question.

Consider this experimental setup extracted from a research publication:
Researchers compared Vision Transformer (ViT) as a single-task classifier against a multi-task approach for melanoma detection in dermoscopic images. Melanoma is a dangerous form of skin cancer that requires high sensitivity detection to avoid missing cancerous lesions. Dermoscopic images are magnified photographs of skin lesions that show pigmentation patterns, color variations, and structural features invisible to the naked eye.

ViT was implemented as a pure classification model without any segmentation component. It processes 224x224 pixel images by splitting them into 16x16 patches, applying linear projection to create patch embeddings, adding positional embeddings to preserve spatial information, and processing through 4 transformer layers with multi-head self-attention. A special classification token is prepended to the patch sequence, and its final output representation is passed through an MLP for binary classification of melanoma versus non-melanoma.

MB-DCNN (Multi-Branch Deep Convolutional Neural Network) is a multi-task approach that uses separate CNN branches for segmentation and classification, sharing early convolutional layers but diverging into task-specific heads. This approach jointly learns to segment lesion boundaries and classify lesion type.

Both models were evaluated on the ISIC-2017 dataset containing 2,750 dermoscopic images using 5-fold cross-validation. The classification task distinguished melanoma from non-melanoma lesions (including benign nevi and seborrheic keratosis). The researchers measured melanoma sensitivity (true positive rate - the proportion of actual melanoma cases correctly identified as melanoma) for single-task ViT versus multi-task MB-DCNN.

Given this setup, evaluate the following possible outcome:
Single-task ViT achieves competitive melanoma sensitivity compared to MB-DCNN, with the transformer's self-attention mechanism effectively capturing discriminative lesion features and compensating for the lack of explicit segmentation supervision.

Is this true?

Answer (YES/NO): YES